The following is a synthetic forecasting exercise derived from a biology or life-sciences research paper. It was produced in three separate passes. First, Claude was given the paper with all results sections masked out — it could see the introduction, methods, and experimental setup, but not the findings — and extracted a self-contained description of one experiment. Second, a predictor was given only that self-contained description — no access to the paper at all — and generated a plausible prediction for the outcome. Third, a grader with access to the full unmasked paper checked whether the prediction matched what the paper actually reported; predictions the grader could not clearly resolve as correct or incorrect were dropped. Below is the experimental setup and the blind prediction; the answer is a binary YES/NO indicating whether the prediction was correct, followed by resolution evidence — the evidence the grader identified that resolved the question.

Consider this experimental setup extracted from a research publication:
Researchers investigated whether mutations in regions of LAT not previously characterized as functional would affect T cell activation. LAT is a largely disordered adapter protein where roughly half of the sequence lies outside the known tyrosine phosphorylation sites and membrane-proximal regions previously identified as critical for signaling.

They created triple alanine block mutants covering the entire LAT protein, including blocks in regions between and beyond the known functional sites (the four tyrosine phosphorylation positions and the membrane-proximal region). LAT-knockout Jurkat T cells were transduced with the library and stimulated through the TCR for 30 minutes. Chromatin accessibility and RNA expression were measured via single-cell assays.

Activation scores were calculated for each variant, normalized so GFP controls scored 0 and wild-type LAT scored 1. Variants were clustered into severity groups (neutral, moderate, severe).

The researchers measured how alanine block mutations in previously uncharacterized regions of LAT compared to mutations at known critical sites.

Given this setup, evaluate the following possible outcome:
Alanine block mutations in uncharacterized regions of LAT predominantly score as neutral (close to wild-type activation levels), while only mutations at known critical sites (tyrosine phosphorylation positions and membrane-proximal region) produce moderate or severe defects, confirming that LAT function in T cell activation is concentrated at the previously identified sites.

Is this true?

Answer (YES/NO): NO